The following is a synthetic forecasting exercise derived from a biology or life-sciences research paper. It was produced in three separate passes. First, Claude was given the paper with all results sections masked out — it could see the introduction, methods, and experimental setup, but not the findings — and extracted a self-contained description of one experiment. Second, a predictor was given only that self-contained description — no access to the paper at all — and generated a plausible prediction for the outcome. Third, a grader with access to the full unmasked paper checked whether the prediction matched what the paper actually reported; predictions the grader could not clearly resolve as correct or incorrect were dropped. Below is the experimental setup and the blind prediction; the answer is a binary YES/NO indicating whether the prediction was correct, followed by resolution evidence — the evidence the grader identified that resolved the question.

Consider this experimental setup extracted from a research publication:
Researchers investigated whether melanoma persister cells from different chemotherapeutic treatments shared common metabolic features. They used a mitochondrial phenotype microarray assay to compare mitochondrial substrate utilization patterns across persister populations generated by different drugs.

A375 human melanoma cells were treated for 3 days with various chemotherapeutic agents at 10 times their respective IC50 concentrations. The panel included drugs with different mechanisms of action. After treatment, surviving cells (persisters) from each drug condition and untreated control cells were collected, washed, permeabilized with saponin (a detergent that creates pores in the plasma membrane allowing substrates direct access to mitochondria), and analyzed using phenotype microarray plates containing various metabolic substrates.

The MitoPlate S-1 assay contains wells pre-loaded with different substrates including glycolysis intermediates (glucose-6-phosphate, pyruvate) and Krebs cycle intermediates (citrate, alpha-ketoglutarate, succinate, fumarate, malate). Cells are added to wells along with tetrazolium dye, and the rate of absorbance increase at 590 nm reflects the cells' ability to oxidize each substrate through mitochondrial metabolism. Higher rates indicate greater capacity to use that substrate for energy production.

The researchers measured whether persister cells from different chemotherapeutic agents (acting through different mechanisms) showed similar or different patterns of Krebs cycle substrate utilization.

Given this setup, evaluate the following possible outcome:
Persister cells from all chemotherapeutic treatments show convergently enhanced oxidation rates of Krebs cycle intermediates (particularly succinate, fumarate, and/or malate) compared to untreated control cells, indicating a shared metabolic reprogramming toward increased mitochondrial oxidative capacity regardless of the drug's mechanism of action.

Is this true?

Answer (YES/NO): YES